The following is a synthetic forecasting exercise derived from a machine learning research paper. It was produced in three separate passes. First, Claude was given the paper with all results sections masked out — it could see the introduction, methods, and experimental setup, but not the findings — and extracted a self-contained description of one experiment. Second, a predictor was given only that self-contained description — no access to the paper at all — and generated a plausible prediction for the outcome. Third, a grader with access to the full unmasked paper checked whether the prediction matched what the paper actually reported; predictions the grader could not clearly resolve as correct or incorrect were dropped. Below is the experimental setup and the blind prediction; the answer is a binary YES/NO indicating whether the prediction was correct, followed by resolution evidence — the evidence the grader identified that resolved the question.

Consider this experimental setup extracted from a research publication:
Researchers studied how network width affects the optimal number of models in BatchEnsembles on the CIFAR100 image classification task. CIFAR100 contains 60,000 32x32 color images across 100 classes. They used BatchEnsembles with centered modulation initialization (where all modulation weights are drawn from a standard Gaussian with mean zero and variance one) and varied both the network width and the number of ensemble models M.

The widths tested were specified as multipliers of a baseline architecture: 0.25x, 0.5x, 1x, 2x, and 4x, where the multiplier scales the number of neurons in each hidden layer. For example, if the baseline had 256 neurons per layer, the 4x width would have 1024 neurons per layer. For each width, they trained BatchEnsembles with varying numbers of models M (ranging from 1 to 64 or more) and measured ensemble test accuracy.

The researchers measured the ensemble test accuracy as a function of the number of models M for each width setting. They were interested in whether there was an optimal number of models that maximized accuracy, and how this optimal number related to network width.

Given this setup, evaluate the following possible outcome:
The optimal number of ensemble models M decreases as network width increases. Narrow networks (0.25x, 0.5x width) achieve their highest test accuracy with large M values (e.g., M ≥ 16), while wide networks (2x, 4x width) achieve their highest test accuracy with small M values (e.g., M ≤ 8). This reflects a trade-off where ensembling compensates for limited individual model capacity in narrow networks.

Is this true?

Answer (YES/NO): NO